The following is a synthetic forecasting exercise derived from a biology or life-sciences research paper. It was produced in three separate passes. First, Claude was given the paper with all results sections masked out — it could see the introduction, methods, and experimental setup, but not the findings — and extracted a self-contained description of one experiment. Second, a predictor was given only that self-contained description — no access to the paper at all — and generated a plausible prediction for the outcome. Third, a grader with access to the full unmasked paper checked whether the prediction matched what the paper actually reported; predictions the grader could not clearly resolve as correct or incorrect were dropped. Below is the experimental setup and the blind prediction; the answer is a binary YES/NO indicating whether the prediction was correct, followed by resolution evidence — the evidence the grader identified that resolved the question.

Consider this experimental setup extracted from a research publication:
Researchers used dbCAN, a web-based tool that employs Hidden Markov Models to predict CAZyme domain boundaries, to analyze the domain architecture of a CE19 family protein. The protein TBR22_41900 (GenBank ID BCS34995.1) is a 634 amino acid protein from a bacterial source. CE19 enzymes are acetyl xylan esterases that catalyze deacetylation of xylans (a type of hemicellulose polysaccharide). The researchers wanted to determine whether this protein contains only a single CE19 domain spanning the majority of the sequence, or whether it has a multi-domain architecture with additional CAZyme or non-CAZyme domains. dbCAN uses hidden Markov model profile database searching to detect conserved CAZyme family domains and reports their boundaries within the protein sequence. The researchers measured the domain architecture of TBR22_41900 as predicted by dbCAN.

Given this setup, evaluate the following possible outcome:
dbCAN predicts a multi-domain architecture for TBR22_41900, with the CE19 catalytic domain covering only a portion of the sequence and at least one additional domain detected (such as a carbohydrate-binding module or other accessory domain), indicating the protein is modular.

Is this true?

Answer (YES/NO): NO